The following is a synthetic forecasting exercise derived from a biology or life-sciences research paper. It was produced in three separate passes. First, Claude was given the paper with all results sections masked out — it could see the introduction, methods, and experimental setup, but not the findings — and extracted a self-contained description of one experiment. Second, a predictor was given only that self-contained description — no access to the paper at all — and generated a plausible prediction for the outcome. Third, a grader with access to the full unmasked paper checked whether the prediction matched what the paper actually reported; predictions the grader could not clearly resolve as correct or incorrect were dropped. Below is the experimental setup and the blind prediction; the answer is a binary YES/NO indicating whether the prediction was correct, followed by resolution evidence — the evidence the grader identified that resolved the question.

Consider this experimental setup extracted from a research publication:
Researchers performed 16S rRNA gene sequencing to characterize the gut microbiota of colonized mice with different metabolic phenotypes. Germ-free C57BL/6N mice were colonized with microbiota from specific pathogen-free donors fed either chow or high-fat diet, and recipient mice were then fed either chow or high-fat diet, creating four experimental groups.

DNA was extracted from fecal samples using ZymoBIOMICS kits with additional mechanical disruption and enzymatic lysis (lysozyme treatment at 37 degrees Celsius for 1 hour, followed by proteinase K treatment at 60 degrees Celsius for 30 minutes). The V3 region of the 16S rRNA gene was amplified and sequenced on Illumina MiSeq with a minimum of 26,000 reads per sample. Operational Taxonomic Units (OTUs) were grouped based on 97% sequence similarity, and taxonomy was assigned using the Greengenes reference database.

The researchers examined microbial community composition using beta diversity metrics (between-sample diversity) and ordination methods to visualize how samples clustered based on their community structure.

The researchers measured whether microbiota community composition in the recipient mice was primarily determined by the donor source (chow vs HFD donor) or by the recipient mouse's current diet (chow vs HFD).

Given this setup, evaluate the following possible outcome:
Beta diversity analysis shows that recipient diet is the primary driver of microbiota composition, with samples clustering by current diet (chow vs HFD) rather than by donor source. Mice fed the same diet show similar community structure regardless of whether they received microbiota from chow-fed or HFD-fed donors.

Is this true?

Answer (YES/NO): NO